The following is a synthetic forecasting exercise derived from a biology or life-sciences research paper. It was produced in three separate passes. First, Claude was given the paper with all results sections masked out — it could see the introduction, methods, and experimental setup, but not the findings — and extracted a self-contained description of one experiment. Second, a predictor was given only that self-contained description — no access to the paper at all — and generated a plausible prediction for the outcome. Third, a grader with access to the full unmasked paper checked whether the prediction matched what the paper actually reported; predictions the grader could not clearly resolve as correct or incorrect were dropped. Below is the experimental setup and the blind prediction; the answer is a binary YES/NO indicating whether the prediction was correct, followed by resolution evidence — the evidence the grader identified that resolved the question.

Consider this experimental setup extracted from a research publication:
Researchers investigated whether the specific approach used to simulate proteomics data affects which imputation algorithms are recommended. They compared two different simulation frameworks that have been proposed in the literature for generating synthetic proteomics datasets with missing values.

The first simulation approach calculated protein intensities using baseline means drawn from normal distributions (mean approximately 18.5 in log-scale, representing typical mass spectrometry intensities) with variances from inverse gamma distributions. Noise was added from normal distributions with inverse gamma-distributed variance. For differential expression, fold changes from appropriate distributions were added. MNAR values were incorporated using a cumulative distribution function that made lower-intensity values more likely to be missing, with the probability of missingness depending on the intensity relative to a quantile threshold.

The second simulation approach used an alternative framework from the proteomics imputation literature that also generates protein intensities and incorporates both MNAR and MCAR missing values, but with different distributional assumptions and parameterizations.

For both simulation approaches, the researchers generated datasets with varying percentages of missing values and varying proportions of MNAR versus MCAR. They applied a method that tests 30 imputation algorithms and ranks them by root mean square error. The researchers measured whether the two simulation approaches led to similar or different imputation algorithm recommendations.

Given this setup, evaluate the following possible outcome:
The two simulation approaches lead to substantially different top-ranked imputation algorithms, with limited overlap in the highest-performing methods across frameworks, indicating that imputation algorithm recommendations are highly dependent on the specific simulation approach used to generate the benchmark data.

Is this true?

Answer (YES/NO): YES